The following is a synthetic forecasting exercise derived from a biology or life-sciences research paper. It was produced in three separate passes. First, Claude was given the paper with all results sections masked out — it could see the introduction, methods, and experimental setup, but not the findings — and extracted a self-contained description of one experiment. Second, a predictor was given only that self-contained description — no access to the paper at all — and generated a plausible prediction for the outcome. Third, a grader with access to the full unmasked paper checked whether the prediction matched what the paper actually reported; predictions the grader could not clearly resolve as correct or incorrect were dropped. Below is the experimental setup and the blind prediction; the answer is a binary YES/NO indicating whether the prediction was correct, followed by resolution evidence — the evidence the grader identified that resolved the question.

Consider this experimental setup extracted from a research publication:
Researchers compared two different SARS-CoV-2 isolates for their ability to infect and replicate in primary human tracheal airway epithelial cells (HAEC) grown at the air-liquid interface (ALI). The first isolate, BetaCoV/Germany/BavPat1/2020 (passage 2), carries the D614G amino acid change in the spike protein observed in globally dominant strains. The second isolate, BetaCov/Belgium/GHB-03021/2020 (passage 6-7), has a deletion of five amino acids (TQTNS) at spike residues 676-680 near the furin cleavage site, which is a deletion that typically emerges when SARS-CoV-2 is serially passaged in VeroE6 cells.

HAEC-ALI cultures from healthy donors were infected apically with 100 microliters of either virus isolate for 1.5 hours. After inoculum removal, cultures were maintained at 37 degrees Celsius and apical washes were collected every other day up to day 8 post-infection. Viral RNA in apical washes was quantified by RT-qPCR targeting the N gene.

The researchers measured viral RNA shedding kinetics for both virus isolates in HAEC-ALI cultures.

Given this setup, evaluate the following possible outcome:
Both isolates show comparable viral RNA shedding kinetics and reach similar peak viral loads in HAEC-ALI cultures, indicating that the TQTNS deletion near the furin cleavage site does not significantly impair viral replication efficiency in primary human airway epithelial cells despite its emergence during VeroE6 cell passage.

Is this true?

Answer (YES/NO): NO